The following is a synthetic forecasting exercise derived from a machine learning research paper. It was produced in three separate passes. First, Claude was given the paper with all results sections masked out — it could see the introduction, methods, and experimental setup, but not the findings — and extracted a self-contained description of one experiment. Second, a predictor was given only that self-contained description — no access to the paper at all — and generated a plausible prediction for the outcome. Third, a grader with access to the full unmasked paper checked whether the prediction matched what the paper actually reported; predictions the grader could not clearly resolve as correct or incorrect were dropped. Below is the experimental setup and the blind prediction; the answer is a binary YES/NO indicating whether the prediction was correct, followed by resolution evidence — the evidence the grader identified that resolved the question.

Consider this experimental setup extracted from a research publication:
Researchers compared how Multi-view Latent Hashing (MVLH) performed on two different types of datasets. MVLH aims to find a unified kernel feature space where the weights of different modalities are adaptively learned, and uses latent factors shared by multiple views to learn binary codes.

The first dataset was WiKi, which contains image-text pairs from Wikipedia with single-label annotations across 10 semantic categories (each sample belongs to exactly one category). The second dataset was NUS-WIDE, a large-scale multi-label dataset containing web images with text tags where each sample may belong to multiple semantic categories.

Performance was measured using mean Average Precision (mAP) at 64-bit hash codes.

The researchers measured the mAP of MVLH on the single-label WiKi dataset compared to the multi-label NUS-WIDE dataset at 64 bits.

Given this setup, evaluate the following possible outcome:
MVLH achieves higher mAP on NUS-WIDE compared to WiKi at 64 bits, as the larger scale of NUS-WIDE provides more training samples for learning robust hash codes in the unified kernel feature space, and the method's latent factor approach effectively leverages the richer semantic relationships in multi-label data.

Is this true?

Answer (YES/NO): YES